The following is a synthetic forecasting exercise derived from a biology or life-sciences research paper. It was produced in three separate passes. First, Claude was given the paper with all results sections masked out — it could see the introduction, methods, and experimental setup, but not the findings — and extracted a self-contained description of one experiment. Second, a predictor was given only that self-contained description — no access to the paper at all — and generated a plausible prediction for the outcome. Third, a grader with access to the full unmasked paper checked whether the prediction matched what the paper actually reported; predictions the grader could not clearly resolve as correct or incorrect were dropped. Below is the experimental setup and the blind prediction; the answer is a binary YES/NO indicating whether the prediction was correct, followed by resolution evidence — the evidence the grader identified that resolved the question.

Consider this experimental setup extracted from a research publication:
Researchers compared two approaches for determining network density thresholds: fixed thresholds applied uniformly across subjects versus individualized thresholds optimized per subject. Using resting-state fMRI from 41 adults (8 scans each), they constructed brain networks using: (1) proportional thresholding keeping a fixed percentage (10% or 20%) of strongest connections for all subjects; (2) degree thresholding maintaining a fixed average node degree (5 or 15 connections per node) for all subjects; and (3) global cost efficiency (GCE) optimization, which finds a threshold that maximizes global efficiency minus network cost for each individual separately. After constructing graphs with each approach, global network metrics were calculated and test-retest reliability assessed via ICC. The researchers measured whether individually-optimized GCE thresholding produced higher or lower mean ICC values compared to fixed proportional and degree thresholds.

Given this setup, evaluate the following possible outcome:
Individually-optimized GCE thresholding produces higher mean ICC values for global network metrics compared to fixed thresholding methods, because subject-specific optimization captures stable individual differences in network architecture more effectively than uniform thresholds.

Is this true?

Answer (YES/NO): NO